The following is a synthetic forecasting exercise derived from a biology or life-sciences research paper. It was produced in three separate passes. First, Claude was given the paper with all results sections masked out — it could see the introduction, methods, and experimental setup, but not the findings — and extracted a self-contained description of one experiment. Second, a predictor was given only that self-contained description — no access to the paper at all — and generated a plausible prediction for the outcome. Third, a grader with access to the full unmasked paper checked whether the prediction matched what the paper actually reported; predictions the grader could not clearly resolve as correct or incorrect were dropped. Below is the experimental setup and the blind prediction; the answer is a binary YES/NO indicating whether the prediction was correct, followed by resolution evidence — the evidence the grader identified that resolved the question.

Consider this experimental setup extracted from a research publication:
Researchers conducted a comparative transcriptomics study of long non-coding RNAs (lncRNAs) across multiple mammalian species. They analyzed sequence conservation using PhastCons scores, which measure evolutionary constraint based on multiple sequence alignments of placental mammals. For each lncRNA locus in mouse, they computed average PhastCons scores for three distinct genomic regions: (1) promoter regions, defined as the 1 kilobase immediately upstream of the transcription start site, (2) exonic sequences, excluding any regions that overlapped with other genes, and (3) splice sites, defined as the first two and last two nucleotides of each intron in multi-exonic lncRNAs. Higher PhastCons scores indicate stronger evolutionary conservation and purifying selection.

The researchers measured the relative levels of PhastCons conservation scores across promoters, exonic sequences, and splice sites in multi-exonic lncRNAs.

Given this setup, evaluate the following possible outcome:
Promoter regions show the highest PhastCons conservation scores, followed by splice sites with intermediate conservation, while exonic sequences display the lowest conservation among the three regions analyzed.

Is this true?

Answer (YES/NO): NO